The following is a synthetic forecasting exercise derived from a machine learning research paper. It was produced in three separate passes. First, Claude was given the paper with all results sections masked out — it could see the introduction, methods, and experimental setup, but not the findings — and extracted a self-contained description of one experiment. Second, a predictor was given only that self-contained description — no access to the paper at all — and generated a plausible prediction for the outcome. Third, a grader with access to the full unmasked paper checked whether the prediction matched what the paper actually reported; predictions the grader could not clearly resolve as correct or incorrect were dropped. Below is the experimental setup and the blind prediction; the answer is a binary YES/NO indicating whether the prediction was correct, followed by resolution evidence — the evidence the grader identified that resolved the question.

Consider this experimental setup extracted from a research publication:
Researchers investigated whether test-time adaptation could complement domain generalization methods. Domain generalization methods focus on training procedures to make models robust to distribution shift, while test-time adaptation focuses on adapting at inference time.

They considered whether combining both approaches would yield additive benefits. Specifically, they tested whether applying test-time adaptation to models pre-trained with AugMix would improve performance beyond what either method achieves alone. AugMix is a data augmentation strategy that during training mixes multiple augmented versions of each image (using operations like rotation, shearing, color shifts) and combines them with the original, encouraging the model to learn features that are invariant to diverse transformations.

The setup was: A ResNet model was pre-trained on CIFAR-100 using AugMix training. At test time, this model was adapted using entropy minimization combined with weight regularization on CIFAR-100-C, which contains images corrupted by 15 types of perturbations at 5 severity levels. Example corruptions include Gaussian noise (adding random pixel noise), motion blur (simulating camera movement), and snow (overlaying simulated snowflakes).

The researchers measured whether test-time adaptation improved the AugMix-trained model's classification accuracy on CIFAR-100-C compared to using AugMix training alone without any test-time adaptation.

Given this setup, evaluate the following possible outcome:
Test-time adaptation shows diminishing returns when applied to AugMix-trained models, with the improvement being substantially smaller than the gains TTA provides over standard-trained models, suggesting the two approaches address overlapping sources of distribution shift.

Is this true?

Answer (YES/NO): NO